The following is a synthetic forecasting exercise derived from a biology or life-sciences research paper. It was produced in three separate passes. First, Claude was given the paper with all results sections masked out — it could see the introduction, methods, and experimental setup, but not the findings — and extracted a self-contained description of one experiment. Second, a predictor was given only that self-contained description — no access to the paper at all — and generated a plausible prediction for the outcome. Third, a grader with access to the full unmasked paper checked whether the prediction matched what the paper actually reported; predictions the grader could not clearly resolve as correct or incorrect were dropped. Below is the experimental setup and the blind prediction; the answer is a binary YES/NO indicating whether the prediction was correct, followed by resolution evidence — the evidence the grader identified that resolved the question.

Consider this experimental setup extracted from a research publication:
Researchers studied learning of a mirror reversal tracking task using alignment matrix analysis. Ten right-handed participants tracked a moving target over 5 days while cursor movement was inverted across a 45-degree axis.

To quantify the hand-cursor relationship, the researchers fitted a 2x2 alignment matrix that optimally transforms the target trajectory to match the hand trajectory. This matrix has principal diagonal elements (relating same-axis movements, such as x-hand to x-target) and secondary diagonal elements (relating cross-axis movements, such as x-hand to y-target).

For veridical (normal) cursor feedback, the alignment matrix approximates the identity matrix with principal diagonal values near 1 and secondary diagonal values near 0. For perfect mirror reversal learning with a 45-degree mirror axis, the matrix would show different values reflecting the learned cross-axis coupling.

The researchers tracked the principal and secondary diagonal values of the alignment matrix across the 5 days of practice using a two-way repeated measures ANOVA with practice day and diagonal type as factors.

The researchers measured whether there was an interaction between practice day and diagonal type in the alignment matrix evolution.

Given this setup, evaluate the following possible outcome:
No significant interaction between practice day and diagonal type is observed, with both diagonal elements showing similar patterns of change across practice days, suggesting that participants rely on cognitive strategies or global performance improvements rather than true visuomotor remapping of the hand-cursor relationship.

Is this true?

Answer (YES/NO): NO